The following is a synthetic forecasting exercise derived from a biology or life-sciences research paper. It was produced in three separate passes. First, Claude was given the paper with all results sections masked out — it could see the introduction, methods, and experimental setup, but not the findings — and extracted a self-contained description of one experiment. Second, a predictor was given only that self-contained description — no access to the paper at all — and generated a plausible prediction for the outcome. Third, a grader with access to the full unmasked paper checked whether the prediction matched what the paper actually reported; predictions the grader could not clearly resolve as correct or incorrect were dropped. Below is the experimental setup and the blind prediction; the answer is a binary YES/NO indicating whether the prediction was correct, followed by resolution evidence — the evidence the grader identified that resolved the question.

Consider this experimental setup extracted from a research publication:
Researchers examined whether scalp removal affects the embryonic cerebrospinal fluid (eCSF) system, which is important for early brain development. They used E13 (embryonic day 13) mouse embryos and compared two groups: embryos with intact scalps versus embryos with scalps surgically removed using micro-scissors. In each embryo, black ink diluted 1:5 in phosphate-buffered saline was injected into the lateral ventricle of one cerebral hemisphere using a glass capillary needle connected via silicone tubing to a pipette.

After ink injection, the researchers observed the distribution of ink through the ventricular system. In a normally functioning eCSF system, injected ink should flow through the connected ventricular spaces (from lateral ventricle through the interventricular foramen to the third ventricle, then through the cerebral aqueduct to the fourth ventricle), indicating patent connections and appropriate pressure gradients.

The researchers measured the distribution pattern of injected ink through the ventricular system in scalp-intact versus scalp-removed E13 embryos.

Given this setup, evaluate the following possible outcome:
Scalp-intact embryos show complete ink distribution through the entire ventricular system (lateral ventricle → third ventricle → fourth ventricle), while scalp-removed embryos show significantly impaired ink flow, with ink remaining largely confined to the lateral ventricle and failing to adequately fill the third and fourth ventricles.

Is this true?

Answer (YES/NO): NO